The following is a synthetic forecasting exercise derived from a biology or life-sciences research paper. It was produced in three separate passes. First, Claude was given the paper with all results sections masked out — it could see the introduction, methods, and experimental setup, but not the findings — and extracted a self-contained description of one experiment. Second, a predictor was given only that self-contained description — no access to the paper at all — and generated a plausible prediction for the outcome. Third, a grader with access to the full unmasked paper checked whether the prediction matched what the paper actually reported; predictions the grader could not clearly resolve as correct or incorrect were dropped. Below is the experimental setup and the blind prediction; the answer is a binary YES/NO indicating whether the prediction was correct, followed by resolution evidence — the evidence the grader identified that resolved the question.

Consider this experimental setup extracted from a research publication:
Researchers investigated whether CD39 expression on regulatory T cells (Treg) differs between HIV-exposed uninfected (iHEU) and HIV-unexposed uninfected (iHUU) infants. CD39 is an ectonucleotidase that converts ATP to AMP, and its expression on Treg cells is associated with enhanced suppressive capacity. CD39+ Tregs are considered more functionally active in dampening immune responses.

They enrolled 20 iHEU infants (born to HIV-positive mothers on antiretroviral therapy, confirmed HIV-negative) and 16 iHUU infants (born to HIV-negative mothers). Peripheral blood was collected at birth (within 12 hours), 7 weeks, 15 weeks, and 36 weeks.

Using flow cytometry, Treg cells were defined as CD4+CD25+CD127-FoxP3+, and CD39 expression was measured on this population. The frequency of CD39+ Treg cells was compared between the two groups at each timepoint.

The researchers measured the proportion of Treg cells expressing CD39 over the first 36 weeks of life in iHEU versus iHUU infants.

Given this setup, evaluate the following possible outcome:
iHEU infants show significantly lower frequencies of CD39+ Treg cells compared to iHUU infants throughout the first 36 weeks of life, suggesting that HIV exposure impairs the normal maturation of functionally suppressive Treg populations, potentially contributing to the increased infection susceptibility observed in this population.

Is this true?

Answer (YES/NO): NO